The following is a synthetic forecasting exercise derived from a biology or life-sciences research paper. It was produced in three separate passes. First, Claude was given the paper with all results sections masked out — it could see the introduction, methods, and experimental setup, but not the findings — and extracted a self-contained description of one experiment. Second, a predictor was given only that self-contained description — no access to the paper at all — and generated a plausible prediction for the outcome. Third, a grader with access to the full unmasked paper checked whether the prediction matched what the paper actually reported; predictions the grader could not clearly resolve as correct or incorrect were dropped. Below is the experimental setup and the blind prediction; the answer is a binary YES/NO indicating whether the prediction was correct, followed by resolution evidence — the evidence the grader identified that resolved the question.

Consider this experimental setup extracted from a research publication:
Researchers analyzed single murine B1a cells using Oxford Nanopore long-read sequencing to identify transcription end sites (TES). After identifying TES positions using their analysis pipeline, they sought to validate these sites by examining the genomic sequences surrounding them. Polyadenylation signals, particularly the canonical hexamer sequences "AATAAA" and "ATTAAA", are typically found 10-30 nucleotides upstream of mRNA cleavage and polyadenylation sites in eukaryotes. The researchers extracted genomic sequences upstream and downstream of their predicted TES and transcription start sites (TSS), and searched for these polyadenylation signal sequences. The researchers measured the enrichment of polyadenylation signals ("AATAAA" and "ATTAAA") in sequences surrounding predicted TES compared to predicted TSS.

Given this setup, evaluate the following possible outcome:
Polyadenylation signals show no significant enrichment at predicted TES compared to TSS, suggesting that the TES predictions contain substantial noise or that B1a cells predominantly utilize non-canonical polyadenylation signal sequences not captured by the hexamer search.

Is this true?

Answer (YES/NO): NO